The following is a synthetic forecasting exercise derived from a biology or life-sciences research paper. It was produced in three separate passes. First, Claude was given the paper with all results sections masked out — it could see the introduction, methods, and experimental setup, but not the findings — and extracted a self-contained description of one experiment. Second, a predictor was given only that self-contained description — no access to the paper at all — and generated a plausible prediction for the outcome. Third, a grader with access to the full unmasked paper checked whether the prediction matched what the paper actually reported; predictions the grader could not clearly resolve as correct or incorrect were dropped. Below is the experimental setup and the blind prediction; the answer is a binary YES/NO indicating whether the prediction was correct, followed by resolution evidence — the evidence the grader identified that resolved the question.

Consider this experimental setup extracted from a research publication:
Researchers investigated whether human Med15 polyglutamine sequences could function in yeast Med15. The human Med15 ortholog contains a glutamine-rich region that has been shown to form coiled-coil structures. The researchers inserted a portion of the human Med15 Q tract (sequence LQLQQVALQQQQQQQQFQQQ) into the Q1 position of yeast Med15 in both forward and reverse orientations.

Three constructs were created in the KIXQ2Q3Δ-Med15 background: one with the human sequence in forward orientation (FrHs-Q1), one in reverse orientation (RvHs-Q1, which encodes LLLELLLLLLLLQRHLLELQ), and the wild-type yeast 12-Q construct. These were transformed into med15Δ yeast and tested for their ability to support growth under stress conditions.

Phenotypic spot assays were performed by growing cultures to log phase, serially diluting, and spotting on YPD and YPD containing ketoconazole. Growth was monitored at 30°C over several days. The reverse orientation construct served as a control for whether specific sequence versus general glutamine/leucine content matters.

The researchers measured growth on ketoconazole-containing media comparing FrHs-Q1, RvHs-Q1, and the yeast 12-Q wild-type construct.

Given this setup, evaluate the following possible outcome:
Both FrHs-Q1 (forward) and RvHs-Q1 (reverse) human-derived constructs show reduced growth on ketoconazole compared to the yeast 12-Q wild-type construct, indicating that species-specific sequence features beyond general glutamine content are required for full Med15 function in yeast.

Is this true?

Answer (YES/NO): NO